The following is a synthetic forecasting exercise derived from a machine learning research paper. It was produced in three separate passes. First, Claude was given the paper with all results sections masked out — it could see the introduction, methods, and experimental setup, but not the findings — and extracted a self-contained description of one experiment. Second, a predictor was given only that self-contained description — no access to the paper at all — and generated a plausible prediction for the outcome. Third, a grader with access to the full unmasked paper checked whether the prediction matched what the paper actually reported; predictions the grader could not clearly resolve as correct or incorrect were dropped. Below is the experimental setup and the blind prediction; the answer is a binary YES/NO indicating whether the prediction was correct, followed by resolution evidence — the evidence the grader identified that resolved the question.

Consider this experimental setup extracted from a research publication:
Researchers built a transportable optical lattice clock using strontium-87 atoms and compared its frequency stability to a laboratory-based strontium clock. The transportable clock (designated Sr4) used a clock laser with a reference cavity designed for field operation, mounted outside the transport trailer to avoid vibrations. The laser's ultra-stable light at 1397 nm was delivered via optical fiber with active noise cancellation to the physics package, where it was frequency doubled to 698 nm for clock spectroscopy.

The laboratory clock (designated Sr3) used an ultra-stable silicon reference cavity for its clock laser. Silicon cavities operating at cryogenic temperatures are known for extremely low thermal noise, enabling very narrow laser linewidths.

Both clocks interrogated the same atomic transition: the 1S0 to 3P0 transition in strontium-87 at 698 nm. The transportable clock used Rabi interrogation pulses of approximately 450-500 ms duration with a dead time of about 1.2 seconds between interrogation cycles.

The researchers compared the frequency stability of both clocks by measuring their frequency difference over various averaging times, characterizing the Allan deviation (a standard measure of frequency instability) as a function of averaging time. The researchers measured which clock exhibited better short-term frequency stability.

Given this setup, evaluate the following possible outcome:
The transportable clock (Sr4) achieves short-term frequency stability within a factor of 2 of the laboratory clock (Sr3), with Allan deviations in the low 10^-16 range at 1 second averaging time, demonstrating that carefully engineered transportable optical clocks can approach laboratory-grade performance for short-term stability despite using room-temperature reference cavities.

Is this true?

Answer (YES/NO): NO